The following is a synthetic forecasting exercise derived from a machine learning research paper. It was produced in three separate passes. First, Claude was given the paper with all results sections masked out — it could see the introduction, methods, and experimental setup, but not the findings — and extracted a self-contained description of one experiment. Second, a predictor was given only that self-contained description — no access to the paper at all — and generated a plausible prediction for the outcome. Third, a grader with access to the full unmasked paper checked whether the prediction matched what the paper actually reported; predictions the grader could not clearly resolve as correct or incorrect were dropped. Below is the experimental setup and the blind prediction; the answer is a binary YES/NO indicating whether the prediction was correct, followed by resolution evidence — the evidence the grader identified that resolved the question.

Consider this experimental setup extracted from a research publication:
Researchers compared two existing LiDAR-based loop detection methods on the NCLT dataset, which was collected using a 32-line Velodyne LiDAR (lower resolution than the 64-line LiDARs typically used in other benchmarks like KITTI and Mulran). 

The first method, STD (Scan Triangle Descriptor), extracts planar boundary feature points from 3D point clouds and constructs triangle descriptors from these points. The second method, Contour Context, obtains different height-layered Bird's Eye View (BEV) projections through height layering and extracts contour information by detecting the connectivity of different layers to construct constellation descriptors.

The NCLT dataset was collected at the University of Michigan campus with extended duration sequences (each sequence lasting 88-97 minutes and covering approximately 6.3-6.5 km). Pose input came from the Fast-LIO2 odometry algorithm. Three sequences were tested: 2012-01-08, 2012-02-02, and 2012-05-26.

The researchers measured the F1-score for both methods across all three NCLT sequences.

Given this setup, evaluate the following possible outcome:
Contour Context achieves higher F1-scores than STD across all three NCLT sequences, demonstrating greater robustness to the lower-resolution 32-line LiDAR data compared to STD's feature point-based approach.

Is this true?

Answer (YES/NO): YES